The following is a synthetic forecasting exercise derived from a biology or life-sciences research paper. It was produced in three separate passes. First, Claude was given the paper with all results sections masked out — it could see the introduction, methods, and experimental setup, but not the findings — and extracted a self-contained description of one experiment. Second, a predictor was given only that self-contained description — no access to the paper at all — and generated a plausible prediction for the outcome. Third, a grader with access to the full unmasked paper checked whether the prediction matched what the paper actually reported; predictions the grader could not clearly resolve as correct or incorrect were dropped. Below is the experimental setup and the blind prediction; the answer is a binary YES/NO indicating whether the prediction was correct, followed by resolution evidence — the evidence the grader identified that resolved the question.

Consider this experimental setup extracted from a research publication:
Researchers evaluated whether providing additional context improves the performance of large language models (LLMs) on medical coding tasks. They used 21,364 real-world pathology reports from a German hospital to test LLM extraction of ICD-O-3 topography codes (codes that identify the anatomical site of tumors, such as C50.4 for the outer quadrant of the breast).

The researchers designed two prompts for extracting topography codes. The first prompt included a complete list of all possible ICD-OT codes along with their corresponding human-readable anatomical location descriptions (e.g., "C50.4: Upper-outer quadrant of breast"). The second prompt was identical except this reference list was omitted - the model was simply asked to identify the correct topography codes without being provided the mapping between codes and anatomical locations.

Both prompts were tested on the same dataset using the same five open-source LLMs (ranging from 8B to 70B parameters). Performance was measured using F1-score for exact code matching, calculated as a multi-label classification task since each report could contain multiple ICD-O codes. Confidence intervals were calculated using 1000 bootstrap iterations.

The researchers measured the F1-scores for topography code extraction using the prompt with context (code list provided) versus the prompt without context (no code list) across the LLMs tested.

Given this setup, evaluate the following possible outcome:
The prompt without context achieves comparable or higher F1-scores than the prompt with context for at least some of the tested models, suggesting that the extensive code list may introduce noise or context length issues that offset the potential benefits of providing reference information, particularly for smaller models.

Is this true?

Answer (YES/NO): YES